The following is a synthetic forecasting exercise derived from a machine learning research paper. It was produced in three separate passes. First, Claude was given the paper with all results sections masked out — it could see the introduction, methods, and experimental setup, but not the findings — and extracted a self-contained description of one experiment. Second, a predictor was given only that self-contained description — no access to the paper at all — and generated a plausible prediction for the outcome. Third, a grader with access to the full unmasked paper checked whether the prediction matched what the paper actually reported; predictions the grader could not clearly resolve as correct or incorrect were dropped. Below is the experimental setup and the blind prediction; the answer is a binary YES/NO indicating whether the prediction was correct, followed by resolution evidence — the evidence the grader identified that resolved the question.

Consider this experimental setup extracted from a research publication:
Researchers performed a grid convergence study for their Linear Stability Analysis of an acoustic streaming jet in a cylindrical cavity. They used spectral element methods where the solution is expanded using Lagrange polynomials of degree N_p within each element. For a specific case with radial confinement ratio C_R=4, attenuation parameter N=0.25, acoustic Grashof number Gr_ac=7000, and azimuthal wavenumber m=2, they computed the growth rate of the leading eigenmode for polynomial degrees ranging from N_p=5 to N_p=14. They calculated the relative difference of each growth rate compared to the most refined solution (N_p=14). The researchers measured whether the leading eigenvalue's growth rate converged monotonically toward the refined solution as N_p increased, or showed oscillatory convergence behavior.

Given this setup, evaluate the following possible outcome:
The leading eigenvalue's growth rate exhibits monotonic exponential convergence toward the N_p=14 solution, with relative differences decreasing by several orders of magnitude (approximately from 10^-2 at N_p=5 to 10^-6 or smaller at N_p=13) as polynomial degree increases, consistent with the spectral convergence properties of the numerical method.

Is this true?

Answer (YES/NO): NO